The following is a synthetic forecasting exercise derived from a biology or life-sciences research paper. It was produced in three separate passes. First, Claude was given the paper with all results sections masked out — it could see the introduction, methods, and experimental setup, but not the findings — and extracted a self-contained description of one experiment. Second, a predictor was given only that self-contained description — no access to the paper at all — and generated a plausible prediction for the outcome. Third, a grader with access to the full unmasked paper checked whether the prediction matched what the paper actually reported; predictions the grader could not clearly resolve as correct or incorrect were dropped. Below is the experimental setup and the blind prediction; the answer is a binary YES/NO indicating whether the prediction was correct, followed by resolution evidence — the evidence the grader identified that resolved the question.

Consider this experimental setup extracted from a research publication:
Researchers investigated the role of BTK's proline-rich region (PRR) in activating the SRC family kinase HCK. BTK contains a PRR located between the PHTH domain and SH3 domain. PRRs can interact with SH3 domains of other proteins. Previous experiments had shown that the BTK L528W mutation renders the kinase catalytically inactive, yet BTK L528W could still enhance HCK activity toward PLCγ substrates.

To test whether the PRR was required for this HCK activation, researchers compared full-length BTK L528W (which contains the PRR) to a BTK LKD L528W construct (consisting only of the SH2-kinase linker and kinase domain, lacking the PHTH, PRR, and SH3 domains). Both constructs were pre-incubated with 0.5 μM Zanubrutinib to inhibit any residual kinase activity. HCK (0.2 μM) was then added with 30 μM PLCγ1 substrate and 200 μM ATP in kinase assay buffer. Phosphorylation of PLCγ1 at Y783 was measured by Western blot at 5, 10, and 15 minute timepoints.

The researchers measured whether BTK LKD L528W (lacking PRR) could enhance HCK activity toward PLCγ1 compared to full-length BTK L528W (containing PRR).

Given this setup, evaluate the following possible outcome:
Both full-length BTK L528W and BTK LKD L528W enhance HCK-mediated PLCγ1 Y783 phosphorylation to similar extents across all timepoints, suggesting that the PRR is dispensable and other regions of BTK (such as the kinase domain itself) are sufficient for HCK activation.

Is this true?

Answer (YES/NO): NO